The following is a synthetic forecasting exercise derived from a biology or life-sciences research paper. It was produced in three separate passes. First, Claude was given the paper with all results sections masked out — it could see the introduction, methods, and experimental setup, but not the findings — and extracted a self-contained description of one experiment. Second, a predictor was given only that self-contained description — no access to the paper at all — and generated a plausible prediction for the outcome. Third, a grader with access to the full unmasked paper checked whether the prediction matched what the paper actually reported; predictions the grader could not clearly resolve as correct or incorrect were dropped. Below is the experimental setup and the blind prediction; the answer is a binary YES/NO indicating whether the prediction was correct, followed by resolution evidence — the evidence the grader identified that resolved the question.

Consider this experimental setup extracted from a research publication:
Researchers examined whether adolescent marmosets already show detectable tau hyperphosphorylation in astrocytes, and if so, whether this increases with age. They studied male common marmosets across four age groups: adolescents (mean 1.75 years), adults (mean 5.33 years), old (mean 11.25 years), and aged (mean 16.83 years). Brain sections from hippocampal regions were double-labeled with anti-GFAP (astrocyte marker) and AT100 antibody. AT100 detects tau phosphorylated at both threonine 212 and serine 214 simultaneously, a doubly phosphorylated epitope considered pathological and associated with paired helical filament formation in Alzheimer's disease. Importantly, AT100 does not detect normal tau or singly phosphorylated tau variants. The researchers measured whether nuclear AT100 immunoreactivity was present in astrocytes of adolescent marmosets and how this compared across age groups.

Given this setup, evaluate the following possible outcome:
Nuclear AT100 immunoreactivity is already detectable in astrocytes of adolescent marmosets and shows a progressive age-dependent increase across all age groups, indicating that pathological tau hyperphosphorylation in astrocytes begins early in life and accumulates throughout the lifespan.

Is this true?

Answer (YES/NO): NO